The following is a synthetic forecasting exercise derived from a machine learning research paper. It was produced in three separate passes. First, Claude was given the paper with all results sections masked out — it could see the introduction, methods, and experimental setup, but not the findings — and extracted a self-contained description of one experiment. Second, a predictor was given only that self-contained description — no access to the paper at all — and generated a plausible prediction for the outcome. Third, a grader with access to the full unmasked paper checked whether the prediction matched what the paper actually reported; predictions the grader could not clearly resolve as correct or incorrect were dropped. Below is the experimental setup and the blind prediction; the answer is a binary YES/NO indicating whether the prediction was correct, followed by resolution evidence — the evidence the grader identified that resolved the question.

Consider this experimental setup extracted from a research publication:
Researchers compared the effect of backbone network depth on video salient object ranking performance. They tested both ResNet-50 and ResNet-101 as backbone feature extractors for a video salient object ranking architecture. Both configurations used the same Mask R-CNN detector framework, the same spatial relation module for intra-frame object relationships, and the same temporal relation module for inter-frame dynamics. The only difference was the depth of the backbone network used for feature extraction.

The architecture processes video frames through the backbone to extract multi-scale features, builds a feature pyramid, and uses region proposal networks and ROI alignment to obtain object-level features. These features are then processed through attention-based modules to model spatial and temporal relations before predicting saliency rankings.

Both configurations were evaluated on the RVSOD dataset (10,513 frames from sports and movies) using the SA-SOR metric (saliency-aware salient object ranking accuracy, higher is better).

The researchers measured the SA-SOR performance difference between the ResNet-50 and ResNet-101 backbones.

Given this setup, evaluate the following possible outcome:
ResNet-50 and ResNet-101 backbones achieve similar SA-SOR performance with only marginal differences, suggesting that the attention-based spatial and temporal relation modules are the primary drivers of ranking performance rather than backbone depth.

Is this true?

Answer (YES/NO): NO